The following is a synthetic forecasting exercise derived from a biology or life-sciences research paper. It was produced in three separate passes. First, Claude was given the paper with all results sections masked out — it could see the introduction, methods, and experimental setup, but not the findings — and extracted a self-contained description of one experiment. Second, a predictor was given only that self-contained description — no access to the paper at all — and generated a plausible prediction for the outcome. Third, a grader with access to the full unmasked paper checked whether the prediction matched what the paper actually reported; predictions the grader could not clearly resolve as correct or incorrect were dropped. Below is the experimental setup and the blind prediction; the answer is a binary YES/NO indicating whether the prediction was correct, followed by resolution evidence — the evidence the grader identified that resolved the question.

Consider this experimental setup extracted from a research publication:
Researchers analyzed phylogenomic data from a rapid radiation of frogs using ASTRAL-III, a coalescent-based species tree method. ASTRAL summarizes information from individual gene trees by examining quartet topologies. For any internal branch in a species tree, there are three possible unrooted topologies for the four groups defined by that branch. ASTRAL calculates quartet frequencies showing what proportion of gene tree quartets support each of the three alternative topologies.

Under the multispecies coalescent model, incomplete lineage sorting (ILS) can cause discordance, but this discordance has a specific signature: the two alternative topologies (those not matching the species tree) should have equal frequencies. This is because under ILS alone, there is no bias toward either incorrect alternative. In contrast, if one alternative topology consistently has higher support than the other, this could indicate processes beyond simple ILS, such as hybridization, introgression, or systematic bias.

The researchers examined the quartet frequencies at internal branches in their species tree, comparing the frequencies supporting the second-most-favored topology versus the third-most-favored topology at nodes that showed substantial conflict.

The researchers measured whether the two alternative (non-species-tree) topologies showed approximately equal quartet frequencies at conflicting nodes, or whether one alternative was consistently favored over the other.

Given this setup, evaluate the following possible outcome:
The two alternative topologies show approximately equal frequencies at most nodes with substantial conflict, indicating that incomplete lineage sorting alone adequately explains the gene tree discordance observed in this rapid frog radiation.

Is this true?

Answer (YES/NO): NO